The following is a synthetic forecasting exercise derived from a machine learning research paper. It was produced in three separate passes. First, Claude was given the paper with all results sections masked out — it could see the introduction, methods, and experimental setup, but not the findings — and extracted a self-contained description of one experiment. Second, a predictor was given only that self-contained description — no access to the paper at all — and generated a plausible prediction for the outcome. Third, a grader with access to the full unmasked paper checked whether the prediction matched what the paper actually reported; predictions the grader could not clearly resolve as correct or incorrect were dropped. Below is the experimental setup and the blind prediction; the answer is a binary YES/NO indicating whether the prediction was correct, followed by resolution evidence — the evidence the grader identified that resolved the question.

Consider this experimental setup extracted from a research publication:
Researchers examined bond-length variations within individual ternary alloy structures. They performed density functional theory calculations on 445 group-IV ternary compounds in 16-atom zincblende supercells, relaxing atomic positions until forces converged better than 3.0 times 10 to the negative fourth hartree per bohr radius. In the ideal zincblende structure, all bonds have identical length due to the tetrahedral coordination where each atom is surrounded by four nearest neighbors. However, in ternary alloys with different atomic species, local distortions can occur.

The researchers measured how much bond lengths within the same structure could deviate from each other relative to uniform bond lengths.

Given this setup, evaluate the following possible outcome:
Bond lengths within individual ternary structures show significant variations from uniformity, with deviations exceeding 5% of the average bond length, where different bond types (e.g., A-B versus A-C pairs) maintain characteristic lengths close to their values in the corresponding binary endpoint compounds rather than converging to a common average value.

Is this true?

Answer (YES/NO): NO